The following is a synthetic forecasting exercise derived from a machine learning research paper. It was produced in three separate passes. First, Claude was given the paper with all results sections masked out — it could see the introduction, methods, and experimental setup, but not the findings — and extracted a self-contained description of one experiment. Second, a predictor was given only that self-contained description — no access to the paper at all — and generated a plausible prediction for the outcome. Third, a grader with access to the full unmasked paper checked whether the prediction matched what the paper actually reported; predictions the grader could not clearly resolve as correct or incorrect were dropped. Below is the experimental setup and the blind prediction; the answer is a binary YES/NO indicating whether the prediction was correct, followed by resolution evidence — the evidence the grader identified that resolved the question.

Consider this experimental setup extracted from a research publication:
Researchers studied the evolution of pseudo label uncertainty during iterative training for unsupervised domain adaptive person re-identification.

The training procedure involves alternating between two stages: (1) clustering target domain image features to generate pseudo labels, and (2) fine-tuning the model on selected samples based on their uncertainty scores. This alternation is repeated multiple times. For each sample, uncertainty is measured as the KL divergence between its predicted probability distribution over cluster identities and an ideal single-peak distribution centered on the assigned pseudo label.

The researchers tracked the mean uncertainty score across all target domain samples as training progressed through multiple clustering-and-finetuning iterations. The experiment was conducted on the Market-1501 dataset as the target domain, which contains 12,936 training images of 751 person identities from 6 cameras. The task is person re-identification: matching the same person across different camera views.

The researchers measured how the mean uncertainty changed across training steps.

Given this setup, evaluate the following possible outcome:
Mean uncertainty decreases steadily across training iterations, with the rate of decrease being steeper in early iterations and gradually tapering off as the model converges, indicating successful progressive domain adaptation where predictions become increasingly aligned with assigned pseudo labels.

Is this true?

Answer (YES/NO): YES